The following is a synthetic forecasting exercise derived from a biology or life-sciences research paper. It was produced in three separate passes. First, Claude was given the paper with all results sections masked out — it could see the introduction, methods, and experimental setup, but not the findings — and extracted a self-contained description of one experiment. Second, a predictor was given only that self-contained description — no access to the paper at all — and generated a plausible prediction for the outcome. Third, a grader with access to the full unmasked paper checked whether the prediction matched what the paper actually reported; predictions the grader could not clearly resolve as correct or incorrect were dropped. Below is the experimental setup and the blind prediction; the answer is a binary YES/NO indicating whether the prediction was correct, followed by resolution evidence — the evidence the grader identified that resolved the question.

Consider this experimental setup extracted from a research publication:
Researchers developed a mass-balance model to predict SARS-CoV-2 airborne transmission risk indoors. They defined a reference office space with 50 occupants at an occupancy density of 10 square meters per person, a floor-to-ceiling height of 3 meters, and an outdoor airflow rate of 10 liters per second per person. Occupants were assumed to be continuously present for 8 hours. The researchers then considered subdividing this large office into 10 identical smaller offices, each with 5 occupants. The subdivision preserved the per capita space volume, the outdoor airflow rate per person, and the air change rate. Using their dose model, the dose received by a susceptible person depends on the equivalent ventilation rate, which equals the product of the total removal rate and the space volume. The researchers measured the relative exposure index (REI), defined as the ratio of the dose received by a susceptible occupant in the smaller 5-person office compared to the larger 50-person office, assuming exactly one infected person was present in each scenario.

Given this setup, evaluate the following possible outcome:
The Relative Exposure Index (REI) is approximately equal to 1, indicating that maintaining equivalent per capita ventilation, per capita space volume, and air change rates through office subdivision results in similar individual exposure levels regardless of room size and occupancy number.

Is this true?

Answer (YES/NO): NO